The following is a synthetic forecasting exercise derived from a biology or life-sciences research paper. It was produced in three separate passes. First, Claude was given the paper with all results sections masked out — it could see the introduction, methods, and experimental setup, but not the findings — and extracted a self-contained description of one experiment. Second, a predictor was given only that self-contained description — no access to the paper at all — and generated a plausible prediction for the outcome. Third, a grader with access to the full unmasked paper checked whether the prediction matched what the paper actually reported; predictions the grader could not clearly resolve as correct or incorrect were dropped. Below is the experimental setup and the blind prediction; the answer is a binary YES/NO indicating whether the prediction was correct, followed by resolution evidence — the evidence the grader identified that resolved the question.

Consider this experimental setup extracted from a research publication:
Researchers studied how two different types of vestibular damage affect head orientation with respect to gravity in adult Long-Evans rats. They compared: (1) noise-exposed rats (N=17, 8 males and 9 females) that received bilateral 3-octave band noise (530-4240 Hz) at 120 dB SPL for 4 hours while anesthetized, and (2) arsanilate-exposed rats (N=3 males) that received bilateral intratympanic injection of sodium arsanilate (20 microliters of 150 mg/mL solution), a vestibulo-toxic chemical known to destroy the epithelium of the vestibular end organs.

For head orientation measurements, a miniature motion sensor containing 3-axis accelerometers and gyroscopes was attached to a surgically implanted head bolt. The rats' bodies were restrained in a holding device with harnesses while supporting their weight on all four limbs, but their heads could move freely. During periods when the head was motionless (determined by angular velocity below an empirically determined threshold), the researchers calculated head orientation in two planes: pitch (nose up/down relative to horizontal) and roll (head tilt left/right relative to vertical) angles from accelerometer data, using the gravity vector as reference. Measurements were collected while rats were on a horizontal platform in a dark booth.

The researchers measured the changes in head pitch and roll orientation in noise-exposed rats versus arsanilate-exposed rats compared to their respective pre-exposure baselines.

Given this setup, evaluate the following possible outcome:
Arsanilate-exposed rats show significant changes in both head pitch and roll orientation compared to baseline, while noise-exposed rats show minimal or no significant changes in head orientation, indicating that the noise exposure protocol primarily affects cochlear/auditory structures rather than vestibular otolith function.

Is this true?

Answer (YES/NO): NO